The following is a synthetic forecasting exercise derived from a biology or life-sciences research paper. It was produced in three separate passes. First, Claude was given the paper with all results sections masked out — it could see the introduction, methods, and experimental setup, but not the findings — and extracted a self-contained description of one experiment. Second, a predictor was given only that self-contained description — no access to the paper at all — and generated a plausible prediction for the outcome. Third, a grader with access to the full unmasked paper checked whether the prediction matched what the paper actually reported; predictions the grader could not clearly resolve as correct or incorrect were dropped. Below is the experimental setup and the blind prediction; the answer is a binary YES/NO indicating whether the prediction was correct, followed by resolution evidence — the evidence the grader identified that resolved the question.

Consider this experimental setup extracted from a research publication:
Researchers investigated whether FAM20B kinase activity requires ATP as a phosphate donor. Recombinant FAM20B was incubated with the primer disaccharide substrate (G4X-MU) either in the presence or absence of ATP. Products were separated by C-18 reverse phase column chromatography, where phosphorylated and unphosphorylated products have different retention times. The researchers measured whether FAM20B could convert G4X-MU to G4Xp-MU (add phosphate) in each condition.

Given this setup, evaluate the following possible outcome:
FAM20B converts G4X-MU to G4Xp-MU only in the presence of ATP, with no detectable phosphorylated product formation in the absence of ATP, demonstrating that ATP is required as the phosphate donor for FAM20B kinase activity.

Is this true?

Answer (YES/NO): YES